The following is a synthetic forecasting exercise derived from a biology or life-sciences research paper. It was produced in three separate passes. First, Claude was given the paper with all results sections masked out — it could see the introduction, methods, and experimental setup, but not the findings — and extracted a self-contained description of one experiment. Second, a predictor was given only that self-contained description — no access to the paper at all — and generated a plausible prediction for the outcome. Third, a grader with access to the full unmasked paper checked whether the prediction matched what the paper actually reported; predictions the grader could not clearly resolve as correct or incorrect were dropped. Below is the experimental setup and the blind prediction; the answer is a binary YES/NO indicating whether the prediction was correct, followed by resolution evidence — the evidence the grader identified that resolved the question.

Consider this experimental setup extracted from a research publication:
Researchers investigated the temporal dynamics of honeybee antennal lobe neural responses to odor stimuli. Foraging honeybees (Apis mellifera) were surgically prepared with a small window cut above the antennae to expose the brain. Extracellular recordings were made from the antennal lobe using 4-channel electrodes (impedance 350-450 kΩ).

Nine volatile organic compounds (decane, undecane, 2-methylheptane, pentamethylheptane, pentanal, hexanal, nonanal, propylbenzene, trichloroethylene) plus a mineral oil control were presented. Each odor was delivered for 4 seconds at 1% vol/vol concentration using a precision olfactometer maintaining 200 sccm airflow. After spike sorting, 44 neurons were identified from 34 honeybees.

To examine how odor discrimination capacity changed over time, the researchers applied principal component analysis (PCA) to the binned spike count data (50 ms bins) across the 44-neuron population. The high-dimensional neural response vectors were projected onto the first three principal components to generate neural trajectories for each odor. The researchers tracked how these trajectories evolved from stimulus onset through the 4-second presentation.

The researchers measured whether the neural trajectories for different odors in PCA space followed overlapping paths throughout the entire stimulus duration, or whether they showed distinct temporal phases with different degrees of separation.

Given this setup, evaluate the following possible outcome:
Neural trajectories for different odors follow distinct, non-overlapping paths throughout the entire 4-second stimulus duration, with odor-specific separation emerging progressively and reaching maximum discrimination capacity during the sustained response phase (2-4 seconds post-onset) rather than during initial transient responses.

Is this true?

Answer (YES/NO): NO